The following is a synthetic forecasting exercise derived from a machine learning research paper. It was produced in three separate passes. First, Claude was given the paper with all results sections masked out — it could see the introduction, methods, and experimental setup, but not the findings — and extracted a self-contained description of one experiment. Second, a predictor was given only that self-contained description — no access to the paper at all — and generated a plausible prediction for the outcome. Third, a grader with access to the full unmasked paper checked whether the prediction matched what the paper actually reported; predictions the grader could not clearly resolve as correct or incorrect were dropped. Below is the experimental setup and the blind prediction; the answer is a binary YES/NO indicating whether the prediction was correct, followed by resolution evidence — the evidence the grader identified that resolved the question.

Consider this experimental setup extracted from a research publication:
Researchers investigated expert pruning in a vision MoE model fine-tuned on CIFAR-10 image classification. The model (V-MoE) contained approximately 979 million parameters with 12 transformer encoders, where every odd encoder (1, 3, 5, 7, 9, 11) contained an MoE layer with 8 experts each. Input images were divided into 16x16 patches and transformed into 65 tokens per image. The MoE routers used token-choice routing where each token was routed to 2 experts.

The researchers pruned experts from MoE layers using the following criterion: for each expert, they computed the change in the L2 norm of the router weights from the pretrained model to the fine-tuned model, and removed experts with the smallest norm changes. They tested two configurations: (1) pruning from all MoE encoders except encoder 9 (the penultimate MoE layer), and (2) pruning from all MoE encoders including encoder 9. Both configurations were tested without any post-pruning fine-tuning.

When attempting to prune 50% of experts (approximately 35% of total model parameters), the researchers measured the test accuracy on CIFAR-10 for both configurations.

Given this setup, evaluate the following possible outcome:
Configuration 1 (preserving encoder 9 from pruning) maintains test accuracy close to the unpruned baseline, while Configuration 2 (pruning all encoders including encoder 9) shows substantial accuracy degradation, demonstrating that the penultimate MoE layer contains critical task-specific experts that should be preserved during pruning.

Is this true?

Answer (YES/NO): YES